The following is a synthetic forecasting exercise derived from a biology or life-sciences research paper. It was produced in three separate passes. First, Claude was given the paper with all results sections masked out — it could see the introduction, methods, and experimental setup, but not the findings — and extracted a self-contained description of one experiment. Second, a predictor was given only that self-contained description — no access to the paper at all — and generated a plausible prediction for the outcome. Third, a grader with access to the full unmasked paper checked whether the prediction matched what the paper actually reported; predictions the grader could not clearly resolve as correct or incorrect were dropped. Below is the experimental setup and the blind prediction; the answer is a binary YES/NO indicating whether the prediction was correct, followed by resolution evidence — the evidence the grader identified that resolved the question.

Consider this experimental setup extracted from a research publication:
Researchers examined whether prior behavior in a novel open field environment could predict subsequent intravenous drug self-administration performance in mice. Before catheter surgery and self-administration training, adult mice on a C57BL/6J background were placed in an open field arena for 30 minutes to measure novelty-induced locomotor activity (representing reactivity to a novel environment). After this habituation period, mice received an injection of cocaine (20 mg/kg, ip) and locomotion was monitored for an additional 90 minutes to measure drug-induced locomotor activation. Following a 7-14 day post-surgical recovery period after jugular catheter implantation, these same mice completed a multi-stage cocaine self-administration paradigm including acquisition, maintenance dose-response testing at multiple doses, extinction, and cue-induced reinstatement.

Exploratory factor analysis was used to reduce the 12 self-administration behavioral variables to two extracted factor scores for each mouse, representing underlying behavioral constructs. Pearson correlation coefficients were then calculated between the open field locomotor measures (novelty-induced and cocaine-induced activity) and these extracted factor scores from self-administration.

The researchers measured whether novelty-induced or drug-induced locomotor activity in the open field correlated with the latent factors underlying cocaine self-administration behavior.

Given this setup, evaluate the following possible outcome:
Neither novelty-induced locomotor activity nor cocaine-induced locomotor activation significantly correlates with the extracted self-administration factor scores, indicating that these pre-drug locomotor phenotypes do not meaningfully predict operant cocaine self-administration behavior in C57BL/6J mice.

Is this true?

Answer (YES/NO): NO